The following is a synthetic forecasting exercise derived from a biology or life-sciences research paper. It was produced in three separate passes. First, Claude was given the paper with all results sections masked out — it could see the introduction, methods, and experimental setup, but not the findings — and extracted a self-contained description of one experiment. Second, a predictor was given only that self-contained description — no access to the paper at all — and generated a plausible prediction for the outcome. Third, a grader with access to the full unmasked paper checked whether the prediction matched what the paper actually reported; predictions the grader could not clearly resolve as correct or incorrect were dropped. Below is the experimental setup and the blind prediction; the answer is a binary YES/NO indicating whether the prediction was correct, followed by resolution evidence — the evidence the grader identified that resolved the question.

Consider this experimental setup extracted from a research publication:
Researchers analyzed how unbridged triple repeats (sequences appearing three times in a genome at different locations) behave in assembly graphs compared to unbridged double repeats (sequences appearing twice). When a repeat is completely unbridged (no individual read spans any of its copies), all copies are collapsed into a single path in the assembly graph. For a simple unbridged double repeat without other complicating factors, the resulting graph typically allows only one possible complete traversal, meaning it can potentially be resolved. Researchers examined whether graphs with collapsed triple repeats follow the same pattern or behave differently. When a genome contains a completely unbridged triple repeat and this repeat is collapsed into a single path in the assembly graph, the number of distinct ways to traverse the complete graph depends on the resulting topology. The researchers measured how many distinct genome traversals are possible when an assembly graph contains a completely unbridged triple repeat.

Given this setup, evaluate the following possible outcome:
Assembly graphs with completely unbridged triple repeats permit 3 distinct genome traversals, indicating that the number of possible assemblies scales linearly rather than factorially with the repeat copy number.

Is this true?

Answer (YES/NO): NO